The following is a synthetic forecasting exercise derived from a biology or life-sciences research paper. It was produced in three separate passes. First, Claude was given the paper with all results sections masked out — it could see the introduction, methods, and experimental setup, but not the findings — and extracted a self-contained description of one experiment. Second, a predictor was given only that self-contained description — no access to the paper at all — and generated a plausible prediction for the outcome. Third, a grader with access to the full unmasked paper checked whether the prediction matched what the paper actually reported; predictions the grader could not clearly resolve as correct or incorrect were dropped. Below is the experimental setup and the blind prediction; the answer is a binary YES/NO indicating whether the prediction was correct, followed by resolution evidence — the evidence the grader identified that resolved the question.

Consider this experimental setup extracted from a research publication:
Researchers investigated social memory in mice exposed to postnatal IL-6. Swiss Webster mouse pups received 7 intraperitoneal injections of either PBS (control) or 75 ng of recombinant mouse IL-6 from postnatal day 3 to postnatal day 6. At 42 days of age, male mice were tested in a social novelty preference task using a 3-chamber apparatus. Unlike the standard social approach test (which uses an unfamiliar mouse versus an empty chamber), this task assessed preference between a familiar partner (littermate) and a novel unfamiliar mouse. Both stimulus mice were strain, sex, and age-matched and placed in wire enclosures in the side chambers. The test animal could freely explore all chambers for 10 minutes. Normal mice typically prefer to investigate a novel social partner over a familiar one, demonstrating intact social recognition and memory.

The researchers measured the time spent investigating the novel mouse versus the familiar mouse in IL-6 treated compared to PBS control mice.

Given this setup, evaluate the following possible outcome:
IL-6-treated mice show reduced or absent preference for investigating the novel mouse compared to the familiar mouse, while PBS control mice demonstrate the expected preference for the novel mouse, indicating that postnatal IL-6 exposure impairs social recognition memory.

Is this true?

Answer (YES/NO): YES